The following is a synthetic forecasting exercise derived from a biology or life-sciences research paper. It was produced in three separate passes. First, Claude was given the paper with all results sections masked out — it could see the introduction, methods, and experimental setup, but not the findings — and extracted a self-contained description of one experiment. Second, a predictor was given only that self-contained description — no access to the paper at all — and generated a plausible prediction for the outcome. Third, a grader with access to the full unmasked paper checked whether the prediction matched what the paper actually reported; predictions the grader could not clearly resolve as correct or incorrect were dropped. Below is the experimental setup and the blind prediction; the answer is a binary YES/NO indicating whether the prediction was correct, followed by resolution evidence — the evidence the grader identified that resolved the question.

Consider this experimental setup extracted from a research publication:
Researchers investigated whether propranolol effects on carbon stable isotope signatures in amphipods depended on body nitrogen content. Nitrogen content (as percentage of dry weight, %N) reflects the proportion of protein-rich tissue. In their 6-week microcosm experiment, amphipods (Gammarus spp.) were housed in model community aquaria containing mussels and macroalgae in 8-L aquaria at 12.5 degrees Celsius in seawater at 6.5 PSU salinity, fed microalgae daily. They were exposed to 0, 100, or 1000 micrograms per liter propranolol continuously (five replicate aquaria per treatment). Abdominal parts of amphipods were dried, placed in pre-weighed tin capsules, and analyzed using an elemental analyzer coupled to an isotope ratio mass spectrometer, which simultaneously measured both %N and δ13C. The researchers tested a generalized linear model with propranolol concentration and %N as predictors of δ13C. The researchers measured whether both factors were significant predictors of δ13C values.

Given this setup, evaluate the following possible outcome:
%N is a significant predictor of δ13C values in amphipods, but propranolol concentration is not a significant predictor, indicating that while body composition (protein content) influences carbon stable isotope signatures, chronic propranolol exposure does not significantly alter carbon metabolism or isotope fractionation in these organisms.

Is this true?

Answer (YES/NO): NO